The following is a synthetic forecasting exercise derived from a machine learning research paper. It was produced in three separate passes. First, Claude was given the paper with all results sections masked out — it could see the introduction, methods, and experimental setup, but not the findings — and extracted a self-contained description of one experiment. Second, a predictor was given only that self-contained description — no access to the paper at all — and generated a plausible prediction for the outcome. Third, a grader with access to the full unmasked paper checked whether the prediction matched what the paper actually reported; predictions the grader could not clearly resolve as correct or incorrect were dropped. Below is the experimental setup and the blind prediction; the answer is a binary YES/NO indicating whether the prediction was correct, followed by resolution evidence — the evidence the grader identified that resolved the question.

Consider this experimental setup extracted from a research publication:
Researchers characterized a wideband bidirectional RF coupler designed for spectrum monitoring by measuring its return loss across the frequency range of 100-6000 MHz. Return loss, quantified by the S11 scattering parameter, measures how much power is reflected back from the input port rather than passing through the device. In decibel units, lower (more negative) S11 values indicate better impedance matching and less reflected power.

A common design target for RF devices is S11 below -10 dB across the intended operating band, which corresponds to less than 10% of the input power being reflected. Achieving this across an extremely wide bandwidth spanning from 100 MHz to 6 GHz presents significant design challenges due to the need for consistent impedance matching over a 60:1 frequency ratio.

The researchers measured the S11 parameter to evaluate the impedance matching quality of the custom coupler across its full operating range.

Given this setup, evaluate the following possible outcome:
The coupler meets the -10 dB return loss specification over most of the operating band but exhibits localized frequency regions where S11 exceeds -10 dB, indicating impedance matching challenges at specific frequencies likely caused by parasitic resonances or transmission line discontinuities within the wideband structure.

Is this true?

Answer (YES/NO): NO